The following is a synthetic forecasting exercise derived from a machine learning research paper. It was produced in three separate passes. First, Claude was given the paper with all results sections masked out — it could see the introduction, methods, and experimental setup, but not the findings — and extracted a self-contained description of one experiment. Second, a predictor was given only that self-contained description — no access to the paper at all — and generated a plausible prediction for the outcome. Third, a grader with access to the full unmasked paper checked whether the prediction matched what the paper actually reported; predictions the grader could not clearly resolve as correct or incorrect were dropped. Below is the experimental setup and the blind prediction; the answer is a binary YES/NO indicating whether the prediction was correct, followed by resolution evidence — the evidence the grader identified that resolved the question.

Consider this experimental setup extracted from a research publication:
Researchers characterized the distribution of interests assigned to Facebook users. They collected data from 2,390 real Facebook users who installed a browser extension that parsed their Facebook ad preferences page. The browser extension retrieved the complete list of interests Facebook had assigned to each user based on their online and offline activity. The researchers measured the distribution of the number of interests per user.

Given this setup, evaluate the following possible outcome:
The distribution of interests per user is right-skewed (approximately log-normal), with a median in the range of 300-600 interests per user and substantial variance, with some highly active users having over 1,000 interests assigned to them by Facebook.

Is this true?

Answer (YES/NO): YES